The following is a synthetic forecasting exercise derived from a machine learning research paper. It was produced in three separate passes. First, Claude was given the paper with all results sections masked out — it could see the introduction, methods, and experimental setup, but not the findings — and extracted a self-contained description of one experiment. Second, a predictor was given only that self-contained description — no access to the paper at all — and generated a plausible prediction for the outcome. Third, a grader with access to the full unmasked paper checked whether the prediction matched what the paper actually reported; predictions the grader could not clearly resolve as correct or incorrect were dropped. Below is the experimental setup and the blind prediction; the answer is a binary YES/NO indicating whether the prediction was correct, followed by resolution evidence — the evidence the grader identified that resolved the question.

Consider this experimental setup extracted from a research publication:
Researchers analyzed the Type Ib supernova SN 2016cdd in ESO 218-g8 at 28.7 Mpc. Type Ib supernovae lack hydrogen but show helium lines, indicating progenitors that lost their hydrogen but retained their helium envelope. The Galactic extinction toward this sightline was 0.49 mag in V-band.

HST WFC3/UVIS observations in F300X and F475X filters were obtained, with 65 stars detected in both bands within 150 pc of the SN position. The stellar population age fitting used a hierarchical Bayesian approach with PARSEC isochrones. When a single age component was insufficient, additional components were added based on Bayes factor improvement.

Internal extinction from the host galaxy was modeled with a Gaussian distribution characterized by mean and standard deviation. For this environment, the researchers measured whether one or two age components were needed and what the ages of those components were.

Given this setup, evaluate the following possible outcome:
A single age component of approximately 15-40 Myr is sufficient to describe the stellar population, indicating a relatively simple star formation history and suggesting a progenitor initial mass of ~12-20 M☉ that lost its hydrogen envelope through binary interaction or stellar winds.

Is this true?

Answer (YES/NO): NO